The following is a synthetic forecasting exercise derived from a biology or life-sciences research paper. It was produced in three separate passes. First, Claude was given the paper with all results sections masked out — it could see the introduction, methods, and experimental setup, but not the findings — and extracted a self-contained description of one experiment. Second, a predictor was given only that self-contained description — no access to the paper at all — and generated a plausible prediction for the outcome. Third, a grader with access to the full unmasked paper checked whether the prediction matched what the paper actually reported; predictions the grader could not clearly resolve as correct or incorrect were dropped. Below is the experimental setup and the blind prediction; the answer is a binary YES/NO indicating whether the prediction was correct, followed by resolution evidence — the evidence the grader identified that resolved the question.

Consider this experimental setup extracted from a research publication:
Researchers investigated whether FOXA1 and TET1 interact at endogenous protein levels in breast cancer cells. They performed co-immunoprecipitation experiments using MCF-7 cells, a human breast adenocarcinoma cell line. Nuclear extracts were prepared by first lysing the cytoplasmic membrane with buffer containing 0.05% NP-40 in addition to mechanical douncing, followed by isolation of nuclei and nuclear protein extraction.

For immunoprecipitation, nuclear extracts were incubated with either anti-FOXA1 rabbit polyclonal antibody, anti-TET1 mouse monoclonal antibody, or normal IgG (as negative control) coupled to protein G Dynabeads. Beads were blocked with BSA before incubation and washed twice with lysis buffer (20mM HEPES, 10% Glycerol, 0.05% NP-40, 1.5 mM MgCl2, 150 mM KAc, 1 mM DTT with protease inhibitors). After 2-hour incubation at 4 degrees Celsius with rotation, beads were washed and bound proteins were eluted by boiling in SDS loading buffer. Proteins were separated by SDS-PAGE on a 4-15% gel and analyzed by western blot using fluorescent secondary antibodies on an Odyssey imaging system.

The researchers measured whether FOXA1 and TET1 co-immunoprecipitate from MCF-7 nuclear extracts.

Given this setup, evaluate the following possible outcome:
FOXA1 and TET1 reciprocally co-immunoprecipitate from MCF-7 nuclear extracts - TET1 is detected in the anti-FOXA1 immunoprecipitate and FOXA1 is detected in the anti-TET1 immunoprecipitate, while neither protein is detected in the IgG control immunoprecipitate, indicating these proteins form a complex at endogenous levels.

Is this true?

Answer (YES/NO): NO